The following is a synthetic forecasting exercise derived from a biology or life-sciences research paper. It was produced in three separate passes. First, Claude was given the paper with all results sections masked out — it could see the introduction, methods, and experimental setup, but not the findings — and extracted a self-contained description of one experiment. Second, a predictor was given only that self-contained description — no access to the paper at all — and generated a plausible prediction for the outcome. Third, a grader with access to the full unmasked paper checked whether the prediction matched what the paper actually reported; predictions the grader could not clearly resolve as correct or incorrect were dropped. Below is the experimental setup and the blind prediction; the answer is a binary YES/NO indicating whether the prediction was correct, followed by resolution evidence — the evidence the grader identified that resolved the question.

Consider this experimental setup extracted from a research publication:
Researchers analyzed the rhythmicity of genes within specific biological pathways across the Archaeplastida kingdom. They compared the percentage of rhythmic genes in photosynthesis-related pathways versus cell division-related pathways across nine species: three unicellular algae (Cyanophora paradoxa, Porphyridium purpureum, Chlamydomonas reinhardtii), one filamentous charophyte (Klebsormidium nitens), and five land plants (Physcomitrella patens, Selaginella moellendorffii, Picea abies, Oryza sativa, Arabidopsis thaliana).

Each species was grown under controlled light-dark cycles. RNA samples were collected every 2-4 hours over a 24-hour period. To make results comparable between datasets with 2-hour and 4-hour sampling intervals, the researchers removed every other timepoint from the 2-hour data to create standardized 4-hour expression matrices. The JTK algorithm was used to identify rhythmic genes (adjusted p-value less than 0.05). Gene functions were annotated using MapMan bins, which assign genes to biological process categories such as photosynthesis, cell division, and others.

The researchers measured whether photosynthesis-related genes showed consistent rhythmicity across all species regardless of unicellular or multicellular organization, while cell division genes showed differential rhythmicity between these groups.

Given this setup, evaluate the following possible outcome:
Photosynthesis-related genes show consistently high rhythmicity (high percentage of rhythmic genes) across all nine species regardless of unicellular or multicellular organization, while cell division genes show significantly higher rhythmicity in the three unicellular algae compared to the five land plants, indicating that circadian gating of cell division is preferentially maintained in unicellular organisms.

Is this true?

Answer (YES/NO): NO